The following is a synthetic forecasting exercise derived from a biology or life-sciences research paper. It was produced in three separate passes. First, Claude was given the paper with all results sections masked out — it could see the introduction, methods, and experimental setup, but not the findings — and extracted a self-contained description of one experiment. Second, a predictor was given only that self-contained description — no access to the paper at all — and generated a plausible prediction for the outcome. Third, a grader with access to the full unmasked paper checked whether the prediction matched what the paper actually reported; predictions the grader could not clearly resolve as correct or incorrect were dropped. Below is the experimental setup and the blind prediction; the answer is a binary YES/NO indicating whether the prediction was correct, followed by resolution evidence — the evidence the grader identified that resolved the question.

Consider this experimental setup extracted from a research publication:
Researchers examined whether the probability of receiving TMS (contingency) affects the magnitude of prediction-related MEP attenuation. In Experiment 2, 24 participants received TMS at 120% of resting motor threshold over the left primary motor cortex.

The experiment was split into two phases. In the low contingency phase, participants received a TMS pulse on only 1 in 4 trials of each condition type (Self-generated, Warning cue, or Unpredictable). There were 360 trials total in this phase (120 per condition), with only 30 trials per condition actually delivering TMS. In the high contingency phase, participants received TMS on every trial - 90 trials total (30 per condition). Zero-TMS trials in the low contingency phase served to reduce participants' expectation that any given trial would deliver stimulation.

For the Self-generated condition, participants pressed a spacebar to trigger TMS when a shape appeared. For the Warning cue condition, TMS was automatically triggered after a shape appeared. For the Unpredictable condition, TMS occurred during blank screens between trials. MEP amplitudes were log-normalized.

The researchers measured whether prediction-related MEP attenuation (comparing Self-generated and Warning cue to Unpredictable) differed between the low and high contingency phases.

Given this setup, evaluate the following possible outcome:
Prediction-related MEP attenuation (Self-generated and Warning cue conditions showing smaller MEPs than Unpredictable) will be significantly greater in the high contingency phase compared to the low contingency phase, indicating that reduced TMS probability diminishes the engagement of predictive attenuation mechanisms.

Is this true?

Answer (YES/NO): YES